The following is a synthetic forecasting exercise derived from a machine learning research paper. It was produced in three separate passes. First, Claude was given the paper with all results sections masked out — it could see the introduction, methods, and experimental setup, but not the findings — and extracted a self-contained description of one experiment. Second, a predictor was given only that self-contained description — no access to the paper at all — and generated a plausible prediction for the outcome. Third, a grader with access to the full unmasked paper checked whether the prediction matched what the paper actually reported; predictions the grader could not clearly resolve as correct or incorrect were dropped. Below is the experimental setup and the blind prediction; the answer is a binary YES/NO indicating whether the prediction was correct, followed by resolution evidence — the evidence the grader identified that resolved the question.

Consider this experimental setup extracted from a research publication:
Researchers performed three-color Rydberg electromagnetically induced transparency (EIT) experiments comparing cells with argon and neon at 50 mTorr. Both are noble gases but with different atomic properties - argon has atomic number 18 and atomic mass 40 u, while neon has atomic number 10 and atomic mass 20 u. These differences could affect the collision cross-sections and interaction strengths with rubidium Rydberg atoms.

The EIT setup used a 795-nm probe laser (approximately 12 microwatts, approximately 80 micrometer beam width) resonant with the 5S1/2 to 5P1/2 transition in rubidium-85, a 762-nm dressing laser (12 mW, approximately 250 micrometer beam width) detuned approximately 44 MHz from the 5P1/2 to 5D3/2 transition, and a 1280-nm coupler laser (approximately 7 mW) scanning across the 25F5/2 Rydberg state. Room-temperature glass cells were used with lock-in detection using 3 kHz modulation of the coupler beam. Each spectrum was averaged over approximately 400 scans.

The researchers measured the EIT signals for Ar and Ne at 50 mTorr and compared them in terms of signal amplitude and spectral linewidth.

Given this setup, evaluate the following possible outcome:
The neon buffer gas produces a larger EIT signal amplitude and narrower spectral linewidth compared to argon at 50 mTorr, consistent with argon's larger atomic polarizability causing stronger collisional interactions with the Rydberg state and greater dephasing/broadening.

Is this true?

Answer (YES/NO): NO